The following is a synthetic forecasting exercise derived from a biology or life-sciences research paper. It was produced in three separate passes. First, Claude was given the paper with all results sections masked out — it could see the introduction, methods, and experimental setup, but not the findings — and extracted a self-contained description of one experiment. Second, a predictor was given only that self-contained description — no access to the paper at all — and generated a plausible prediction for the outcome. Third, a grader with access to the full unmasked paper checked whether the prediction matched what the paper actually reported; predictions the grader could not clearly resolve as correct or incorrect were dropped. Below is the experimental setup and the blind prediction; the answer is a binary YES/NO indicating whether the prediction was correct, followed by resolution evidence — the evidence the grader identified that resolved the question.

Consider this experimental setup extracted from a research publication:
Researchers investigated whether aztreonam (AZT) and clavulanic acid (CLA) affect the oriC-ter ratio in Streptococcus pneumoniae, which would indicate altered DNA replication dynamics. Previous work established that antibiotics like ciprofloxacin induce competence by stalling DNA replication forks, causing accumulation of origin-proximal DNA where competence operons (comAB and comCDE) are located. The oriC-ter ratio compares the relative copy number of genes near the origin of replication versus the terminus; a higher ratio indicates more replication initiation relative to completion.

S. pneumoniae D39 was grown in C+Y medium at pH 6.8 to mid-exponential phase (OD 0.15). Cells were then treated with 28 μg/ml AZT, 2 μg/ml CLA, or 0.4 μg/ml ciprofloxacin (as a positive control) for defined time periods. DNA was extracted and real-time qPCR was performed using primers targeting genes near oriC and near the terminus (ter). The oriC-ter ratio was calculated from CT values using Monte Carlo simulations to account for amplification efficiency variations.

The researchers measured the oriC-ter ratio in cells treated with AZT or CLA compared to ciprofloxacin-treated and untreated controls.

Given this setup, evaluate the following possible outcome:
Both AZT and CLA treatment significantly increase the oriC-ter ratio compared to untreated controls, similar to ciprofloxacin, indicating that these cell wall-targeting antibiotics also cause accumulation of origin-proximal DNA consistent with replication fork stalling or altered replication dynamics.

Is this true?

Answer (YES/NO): NO